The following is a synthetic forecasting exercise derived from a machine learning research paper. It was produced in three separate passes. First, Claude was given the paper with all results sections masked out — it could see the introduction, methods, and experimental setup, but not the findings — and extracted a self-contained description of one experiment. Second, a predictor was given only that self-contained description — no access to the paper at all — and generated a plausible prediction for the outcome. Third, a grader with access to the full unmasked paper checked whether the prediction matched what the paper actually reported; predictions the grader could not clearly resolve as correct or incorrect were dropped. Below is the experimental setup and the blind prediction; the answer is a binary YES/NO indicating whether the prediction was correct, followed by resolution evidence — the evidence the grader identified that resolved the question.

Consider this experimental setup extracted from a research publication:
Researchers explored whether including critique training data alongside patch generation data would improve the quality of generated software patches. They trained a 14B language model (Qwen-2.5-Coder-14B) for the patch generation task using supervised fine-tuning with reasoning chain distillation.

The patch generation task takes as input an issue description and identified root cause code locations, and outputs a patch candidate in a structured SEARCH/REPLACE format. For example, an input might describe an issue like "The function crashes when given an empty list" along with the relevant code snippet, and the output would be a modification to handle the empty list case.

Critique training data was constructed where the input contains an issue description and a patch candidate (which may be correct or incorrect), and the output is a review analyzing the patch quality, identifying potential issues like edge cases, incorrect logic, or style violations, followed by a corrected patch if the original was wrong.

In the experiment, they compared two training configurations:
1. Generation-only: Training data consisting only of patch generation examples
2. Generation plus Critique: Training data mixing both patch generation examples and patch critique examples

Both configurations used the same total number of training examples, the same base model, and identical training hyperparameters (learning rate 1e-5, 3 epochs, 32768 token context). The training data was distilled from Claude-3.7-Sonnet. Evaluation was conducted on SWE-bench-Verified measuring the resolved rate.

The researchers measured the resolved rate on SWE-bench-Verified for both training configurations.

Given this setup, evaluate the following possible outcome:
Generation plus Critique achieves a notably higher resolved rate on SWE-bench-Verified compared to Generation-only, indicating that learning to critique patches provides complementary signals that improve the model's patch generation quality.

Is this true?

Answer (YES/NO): YES